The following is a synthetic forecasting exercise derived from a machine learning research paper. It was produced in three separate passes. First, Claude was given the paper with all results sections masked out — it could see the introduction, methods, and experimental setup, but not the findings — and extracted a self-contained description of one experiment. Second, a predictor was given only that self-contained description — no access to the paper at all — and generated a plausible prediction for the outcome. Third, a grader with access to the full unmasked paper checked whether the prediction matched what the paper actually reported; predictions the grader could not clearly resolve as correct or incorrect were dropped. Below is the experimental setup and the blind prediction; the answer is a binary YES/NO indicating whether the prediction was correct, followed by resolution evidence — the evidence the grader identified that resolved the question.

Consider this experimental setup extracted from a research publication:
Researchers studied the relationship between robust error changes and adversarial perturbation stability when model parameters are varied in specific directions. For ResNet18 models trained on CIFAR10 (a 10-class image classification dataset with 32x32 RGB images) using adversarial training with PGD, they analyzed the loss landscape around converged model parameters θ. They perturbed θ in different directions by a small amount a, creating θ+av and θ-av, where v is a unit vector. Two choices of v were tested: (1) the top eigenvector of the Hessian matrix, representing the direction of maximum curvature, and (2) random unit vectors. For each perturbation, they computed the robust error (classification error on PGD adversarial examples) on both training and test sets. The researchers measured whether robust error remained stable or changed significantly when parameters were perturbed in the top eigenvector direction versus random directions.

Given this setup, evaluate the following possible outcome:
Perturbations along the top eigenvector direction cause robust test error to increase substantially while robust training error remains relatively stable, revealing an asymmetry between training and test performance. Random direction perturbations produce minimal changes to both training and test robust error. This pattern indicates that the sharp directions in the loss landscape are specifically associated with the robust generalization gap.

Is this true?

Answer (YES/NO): NO